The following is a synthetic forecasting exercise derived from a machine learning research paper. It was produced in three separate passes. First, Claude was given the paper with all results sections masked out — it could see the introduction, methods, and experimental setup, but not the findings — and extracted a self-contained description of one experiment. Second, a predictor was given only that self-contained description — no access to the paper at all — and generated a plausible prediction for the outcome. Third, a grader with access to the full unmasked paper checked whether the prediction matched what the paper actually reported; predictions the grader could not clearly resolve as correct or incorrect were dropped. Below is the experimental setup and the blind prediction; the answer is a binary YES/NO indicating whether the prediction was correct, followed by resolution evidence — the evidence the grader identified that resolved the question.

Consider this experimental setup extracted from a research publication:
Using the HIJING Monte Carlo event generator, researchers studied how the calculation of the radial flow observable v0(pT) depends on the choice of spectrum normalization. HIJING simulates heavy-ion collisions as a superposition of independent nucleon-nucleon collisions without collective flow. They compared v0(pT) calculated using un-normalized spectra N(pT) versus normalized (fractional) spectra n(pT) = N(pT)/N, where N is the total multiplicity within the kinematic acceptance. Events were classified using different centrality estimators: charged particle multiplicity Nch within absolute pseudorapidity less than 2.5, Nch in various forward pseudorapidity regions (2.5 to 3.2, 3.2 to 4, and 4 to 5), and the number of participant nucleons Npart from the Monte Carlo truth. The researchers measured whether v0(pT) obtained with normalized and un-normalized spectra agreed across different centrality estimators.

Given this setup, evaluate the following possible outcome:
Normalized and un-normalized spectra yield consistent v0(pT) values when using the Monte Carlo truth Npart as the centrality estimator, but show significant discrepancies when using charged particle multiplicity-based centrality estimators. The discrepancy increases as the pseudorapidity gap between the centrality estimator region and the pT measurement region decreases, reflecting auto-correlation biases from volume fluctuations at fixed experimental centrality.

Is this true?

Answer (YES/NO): NO